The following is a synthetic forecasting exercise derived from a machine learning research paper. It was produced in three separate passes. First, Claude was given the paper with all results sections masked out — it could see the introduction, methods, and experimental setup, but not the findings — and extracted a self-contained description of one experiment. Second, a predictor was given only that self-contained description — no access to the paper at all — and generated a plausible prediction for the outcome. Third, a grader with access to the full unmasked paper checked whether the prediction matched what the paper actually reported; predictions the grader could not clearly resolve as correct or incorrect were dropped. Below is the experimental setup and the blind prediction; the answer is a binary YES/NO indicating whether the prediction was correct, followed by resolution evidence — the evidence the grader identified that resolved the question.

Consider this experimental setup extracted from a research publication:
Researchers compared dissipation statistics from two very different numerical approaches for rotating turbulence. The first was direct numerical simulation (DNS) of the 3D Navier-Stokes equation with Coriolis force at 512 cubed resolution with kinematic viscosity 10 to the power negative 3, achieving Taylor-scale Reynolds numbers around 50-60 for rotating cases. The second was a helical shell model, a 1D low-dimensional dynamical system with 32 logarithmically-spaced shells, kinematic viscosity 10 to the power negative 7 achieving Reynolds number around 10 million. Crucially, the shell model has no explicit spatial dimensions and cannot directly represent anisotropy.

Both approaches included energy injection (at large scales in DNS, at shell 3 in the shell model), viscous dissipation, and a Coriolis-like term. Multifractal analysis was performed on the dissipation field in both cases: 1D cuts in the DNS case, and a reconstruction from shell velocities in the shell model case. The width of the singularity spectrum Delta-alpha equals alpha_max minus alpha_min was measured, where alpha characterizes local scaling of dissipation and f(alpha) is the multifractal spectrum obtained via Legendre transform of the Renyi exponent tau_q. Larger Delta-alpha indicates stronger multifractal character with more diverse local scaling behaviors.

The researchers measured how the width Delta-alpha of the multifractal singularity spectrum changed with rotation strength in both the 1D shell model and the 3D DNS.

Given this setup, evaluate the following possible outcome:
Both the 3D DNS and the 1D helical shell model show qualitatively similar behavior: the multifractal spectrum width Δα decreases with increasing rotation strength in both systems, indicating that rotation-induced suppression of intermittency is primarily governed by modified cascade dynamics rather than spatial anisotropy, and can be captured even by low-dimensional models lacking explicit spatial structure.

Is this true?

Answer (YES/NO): YES